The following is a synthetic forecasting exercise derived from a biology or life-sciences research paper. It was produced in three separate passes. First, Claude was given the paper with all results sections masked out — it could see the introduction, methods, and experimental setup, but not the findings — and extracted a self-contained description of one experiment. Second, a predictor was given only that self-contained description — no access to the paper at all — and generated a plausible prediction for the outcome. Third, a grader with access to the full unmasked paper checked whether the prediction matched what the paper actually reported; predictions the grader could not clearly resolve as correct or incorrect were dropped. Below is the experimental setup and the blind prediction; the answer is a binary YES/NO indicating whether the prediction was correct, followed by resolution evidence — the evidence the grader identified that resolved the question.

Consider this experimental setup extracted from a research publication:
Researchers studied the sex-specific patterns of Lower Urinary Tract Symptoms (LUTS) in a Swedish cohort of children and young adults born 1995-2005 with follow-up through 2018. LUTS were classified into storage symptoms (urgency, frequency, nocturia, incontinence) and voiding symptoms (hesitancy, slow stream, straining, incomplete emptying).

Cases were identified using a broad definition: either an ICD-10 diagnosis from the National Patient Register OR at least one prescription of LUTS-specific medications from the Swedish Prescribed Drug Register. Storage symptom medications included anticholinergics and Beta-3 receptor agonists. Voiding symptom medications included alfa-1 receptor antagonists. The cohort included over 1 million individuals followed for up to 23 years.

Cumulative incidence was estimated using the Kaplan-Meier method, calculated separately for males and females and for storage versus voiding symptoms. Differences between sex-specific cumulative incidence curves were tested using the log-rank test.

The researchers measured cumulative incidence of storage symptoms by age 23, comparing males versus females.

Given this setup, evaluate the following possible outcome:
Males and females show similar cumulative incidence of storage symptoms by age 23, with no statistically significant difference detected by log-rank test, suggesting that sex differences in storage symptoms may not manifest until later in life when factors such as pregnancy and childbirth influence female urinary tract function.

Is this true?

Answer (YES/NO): NO